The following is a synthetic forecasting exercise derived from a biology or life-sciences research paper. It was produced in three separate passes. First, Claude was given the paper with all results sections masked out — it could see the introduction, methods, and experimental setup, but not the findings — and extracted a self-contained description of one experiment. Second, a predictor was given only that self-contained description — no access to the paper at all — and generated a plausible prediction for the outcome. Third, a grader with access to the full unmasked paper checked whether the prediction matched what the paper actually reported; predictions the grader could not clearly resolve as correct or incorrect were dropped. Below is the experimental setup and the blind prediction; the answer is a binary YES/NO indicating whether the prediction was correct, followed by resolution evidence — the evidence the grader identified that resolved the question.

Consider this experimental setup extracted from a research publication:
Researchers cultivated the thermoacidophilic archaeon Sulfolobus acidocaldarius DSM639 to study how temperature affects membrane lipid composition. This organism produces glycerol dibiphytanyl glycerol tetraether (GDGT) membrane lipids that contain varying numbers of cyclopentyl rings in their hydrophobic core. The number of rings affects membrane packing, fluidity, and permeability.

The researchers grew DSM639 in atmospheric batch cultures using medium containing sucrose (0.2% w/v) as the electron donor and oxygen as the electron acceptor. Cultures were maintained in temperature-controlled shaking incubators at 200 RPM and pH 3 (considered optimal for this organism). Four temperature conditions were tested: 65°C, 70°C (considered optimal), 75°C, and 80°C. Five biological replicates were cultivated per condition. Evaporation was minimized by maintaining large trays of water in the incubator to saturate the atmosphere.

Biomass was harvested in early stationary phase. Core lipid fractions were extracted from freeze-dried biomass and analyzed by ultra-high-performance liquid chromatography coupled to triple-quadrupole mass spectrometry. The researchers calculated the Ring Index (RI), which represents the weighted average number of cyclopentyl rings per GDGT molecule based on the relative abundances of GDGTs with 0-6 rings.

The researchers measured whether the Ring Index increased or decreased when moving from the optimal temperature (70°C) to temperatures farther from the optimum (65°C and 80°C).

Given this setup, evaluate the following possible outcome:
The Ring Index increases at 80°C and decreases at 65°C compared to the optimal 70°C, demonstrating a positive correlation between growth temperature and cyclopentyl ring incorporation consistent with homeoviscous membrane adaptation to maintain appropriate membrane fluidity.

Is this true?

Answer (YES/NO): YES